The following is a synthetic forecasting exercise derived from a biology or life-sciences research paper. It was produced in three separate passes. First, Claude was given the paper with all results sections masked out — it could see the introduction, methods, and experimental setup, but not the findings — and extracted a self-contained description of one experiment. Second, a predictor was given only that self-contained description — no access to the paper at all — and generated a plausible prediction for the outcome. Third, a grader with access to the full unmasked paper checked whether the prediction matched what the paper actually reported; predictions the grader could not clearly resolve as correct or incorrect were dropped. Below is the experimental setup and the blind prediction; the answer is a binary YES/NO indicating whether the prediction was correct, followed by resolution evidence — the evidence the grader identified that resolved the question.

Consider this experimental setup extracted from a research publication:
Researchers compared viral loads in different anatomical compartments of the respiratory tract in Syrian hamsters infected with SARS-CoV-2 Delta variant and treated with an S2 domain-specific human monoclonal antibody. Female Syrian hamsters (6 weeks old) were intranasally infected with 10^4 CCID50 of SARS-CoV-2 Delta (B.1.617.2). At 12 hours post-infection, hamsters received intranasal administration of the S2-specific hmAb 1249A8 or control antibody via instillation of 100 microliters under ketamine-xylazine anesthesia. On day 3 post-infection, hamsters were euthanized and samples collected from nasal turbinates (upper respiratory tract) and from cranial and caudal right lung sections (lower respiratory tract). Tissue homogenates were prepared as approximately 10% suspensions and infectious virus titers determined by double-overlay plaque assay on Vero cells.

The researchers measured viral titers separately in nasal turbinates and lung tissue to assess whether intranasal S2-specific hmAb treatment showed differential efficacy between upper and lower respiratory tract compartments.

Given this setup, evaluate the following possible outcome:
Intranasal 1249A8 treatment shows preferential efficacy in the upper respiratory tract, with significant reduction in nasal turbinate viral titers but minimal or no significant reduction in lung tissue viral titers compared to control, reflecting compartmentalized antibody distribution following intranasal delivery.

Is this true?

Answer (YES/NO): NO